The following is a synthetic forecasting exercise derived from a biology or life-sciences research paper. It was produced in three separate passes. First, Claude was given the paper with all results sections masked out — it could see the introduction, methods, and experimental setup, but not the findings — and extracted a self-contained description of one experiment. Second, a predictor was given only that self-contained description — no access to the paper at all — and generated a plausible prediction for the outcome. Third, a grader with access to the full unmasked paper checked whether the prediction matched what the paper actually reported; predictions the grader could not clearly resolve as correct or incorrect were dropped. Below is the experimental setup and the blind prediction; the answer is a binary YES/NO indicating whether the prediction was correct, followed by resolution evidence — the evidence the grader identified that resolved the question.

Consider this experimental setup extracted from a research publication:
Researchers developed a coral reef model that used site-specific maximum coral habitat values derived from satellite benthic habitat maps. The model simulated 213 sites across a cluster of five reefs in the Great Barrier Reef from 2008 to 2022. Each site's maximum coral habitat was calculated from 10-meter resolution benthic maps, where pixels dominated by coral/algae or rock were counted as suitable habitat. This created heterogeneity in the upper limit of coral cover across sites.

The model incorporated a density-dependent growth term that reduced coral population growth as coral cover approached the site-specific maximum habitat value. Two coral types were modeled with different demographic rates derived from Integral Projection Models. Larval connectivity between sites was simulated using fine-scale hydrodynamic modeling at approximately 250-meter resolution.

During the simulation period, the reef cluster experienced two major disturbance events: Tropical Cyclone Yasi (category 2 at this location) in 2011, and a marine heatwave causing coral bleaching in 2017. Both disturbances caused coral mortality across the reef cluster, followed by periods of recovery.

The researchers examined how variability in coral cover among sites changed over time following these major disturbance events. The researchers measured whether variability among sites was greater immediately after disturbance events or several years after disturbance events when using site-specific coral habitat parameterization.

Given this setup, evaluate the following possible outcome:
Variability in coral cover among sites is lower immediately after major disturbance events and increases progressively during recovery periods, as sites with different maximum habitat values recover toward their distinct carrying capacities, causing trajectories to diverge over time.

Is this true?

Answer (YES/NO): YES